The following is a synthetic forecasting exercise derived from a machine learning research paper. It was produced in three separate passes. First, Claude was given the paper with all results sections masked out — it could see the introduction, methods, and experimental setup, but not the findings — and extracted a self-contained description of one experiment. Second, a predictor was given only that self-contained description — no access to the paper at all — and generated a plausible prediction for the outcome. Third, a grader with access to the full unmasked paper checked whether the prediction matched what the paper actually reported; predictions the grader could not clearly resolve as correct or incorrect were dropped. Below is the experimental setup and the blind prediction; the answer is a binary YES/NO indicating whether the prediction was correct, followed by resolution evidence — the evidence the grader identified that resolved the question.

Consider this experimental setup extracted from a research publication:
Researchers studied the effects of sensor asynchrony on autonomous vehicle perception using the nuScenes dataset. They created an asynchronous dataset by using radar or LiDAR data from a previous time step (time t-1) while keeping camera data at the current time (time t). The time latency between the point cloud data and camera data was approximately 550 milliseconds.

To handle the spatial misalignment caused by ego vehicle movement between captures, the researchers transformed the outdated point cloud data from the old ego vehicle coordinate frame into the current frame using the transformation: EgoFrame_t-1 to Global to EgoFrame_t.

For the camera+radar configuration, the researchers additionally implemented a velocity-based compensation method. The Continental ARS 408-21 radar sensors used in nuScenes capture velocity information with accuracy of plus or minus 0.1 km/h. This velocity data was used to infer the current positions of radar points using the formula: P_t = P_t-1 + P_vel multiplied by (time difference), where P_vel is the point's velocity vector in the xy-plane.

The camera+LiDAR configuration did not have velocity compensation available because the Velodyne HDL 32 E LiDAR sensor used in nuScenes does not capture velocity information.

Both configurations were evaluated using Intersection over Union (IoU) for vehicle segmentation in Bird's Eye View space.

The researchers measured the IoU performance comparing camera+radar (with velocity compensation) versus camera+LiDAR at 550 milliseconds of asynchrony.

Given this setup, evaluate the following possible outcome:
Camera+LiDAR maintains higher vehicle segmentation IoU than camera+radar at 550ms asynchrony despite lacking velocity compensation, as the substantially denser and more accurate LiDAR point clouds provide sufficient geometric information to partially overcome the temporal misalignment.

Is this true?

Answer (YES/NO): NO